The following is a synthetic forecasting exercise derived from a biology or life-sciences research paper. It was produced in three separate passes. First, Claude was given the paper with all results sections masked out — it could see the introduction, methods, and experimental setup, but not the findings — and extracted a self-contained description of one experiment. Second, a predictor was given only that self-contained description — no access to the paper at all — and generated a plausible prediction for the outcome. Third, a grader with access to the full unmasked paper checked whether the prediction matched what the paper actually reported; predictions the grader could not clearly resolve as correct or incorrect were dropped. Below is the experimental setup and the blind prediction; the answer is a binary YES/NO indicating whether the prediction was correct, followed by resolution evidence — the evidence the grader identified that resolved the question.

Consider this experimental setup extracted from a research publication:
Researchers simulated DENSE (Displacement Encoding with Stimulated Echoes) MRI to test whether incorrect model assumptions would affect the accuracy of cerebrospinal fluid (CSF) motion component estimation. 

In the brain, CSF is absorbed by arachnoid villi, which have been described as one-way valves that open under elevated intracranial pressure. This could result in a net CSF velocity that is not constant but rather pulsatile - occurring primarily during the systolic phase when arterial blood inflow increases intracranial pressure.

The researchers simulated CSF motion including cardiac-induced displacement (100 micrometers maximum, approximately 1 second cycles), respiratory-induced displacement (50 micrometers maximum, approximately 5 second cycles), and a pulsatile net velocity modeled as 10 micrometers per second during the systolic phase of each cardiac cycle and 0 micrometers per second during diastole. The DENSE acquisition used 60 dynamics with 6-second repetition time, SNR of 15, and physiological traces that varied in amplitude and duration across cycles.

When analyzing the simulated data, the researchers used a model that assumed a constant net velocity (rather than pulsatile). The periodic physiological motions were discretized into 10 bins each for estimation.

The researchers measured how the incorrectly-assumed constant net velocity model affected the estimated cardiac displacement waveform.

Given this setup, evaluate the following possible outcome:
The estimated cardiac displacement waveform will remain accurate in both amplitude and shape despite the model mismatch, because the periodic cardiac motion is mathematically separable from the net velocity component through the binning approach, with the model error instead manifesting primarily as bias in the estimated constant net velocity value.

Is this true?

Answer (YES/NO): NO